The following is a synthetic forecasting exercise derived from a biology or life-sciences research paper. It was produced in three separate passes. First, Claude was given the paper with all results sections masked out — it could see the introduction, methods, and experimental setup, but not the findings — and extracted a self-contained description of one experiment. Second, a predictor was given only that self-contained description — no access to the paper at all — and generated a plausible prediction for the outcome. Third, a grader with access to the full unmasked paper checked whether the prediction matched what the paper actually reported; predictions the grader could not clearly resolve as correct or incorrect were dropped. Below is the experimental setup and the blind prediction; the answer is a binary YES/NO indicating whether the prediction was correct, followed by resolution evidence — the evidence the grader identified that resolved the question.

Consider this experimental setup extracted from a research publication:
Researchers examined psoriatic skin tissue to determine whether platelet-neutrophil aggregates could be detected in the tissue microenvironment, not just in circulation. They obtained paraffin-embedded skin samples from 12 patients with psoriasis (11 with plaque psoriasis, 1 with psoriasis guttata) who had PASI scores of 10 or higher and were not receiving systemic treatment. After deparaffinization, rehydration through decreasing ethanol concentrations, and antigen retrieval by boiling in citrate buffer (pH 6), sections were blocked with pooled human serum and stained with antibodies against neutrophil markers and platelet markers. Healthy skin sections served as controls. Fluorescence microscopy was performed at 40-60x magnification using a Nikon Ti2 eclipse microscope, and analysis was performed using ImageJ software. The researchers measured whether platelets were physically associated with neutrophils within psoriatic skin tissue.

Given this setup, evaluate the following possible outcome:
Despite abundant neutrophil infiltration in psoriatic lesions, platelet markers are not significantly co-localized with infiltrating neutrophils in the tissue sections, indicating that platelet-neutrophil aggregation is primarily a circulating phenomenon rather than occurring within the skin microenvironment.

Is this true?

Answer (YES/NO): NO